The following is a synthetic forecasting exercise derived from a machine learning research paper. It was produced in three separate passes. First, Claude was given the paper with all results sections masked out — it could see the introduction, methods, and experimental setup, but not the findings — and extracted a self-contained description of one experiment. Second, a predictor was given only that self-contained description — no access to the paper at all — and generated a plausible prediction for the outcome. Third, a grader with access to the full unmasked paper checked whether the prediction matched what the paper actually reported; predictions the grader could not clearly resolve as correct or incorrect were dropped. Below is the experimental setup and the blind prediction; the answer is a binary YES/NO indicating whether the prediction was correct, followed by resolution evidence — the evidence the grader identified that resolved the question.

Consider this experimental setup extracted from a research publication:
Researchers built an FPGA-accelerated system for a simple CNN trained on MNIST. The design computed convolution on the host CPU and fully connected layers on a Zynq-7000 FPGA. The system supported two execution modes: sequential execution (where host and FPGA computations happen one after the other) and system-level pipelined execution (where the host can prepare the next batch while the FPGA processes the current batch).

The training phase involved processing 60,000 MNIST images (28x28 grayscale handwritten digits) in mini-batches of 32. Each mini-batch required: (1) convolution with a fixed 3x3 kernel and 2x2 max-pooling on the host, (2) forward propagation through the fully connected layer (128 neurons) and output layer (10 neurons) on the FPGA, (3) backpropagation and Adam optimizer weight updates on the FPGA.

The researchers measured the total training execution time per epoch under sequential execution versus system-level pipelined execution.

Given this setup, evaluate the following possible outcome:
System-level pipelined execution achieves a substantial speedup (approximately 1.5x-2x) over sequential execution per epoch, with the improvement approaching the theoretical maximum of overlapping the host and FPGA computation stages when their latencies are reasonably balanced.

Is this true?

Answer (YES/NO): YES